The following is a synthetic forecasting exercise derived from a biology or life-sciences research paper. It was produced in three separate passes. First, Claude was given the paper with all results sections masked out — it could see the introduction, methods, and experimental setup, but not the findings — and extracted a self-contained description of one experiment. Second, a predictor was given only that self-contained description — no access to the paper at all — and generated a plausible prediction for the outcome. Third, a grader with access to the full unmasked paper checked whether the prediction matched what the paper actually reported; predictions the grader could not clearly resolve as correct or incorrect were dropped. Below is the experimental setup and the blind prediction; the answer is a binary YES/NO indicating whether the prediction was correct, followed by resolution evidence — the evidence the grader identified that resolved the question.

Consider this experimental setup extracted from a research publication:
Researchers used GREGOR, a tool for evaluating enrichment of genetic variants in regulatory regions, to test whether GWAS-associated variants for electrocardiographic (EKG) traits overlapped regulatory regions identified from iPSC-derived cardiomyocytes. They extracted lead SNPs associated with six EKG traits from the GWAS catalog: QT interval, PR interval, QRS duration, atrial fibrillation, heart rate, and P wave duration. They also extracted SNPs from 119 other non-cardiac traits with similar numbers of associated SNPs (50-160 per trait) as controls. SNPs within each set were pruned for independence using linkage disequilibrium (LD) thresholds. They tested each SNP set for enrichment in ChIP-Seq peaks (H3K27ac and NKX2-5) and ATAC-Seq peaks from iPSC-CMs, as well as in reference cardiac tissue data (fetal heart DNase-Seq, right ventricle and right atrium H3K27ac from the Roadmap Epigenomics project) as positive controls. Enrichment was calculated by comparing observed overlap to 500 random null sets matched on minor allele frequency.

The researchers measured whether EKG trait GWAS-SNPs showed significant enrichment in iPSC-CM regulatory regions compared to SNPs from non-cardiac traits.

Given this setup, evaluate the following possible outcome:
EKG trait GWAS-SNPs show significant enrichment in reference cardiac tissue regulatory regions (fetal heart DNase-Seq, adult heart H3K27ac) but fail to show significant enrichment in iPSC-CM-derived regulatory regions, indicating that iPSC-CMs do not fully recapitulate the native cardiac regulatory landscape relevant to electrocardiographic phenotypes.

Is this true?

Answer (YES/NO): NO